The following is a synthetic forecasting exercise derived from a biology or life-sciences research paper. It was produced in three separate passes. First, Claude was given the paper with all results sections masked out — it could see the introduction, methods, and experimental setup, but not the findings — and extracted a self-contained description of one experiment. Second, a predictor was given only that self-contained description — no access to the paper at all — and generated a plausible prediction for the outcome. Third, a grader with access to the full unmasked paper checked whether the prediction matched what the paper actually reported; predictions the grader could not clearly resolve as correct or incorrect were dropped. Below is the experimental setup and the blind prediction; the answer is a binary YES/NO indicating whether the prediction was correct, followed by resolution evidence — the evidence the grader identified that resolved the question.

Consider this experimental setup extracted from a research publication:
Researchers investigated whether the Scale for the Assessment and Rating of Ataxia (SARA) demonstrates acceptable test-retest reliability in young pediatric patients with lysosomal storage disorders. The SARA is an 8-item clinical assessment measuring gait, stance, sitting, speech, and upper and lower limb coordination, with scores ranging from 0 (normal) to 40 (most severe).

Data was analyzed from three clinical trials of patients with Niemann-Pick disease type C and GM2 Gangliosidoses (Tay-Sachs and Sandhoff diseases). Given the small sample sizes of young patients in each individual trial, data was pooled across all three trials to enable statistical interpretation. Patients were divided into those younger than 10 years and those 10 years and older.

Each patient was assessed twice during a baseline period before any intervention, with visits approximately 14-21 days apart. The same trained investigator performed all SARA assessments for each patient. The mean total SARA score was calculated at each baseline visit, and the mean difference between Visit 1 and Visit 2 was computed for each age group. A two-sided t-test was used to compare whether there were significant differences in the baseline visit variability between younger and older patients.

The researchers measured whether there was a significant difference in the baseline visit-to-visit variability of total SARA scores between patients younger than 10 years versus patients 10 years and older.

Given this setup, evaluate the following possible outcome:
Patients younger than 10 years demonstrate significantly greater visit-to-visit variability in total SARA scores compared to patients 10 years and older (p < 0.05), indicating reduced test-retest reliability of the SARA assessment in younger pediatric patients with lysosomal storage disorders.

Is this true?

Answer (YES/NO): NO